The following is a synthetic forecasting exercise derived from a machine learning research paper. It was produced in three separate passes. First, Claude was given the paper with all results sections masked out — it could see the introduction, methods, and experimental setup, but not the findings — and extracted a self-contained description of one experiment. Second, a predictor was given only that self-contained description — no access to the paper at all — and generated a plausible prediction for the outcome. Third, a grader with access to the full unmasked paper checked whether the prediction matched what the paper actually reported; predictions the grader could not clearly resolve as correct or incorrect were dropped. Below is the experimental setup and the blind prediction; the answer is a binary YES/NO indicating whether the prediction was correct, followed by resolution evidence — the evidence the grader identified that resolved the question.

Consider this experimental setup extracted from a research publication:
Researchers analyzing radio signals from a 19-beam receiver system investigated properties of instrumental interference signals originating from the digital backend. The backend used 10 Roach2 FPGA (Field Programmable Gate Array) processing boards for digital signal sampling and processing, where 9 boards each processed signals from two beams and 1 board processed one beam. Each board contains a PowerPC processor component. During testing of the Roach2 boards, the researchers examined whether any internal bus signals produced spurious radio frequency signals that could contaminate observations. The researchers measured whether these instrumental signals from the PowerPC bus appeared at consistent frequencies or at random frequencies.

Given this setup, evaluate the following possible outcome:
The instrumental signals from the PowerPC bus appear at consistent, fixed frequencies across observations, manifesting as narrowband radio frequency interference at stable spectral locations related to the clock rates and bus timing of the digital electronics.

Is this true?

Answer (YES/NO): YES